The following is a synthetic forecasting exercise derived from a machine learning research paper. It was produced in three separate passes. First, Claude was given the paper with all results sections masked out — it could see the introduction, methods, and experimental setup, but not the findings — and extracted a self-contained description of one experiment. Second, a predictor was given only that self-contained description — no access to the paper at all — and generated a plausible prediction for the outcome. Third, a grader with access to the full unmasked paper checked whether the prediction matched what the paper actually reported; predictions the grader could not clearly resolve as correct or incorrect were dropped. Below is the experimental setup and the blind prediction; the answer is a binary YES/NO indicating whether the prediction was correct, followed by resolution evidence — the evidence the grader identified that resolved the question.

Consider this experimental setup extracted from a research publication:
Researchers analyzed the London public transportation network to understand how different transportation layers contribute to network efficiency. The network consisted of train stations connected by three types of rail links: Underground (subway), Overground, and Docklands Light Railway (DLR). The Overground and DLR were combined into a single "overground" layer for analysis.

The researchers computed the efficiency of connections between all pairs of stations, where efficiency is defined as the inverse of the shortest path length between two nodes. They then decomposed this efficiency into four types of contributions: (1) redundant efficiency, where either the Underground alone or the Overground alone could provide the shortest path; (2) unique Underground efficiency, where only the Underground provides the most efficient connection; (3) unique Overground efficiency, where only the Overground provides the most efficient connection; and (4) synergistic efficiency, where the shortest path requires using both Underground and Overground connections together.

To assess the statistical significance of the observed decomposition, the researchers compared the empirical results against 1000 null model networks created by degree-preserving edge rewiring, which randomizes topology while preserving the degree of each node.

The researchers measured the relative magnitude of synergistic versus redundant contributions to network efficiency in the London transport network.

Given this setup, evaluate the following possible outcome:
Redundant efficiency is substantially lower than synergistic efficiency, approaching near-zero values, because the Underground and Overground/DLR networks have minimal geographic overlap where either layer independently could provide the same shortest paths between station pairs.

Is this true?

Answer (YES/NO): NO